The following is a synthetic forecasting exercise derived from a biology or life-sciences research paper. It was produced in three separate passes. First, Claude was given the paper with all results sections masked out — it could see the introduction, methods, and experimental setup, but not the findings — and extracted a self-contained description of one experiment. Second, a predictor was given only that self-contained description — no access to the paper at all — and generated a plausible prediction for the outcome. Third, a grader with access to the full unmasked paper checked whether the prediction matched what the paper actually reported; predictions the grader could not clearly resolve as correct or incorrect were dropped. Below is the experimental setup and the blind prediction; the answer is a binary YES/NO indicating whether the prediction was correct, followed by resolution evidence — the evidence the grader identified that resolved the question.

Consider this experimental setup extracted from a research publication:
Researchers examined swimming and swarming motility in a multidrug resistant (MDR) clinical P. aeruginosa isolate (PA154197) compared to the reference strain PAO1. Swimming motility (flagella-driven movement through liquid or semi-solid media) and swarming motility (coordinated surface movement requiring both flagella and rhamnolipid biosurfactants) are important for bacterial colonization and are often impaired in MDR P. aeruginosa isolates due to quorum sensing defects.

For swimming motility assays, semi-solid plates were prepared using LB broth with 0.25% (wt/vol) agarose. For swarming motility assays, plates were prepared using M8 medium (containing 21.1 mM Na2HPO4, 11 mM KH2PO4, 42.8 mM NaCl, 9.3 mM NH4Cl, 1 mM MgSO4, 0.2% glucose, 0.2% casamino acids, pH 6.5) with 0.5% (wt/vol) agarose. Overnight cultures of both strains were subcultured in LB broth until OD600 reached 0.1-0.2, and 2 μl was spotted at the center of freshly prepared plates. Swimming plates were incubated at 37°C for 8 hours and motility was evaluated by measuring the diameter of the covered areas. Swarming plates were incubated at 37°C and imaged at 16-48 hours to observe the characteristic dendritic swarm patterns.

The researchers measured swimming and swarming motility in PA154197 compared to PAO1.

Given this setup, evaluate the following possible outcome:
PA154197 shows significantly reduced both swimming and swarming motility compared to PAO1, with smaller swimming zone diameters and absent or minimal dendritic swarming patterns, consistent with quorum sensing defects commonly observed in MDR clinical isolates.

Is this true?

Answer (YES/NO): NO